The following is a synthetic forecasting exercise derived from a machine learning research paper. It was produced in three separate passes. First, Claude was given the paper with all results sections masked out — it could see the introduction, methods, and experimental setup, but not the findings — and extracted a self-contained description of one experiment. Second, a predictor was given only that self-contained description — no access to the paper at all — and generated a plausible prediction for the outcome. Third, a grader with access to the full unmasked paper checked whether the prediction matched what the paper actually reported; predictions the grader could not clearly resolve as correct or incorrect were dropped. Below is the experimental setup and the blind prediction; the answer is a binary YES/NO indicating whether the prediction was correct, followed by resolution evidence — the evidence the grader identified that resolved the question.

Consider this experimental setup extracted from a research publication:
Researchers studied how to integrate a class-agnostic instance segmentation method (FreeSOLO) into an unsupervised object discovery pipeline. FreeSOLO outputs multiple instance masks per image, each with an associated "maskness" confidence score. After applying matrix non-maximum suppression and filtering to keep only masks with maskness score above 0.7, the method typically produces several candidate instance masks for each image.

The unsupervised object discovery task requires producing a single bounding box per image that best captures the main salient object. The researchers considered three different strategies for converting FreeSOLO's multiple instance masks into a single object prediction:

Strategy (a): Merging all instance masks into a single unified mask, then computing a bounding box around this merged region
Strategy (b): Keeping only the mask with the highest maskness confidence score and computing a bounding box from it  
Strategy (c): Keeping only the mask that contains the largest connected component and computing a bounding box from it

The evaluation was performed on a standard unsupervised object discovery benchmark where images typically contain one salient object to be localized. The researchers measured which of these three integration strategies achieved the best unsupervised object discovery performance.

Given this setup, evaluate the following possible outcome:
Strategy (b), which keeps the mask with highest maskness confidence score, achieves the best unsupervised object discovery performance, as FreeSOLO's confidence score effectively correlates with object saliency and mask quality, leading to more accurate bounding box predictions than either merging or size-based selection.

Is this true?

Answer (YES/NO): NO